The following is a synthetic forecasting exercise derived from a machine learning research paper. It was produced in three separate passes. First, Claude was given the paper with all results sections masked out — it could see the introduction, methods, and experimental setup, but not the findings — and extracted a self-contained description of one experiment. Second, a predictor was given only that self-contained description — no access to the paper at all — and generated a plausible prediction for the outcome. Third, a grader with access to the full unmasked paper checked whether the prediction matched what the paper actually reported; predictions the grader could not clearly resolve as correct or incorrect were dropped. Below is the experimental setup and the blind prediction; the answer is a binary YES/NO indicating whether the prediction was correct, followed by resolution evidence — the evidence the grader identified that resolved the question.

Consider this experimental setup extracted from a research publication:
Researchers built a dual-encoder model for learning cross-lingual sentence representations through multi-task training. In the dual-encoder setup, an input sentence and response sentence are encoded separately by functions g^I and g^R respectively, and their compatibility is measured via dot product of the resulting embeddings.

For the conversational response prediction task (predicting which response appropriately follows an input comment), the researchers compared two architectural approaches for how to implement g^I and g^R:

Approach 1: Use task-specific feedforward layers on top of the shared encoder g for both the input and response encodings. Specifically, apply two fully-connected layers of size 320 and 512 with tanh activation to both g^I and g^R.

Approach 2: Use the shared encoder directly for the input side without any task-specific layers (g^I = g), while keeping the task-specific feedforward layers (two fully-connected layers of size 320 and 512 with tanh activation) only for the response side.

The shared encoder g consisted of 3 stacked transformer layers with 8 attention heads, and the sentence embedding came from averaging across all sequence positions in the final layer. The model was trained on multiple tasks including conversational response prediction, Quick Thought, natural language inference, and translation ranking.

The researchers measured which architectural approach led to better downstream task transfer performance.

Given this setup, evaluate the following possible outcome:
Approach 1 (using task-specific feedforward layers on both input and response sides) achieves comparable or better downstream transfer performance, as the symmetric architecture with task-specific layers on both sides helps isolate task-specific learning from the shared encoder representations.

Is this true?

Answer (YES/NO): NO